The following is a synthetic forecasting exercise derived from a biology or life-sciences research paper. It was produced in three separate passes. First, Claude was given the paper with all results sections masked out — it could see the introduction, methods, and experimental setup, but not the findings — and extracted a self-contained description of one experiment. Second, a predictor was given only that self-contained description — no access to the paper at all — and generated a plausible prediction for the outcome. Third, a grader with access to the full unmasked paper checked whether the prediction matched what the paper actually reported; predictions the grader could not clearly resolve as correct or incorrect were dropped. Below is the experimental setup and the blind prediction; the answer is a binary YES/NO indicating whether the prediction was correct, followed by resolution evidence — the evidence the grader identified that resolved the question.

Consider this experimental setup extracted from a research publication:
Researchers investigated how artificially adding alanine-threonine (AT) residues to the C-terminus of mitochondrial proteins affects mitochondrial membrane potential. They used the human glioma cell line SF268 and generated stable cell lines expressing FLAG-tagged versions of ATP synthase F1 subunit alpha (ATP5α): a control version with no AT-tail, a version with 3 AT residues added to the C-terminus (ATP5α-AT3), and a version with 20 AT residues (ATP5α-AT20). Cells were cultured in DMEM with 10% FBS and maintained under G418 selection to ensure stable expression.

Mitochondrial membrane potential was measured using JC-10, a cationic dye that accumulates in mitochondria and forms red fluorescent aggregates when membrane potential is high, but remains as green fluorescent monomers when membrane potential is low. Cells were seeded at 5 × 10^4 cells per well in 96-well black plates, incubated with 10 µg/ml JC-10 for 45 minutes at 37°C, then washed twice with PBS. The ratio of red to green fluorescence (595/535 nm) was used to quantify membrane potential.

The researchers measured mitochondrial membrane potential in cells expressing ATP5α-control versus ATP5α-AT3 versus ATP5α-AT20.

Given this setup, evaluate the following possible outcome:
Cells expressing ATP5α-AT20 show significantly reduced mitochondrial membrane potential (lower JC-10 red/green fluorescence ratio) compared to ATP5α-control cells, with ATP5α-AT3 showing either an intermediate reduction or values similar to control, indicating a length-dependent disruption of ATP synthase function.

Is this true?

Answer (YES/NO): NO